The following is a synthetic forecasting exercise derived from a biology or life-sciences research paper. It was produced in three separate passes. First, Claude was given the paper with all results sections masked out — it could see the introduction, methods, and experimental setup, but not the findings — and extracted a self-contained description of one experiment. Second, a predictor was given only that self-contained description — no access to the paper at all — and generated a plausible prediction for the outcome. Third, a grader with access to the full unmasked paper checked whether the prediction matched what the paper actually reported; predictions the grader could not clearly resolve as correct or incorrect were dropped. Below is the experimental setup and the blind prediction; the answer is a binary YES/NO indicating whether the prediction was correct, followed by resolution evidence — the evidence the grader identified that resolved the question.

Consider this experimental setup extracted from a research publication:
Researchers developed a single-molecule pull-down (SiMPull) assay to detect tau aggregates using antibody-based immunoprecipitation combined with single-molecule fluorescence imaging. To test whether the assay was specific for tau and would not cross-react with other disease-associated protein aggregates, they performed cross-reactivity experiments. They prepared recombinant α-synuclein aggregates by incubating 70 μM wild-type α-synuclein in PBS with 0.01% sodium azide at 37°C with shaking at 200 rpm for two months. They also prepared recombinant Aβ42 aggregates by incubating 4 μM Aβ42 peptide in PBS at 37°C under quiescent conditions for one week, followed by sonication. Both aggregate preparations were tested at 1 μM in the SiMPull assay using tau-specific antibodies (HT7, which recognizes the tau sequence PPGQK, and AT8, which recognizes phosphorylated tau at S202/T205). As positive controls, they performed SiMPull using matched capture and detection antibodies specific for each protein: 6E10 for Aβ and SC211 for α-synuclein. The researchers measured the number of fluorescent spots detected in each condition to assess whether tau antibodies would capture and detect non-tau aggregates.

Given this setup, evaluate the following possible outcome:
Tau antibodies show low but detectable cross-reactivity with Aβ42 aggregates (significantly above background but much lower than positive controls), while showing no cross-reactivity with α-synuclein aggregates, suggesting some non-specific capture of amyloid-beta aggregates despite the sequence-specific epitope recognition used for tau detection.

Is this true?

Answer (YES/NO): NO